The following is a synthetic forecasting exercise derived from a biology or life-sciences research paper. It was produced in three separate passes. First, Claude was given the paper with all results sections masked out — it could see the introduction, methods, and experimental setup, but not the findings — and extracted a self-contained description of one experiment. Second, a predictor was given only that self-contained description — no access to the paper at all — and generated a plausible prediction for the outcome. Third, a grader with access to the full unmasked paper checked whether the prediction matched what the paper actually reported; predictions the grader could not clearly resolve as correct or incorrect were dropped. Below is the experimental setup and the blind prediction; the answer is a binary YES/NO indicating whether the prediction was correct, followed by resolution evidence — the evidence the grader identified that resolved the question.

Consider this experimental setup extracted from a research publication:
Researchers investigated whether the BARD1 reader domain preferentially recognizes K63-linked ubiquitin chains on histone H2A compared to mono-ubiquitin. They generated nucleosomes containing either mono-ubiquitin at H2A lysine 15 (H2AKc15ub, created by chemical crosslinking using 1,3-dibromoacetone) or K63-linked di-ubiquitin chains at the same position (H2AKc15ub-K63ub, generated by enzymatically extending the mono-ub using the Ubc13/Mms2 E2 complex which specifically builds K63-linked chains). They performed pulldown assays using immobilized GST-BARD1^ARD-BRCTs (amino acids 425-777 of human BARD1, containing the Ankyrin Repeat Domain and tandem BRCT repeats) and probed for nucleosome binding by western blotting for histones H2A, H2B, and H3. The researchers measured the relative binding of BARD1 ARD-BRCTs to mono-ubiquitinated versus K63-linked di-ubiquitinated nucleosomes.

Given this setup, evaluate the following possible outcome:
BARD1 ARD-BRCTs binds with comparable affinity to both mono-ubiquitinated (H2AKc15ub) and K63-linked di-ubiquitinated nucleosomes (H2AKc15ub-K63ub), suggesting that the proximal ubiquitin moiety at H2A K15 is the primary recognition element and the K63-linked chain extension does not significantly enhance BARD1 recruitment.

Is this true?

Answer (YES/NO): NO